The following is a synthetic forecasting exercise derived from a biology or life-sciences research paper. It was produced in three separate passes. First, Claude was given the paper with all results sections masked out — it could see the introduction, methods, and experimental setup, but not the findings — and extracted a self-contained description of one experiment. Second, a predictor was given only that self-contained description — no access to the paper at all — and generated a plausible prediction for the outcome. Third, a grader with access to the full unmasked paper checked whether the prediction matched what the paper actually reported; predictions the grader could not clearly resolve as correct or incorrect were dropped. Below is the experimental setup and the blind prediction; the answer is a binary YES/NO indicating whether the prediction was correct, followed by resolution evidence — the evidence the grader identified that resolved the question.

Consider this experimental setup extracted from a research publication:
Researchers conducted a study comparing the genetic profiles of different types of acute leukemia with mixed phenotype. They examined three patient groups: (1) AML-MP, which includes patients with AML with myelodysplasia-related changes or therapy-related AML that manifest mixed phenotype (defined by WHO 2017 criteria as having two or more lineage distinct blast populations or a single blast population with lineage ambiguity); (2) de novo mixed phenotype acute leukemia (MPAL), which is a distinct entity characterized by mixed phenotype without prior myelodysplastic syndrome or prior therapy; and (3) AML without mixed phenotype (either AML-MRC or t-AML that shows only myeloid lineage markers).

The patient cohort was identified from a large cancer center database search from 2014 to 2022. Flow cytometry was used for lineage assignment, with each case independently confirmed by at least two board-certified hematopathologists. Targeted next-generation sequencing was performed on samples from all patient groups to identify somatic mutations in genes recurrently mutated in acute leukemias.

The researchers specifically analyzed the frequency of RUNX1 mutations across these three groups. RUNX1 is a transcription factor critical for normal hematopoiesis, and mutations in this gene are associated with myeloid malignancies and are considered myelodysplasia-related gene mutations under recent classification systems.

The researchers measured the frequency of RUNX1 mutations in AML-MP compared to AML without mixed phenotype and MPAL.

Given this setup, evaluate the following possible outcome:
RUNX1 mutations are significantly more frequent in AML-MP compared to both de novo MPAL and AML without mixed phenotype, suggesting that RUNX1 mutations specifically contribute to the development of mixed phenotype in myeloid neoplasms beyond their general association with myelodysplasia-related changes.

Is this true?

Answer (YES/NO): NO